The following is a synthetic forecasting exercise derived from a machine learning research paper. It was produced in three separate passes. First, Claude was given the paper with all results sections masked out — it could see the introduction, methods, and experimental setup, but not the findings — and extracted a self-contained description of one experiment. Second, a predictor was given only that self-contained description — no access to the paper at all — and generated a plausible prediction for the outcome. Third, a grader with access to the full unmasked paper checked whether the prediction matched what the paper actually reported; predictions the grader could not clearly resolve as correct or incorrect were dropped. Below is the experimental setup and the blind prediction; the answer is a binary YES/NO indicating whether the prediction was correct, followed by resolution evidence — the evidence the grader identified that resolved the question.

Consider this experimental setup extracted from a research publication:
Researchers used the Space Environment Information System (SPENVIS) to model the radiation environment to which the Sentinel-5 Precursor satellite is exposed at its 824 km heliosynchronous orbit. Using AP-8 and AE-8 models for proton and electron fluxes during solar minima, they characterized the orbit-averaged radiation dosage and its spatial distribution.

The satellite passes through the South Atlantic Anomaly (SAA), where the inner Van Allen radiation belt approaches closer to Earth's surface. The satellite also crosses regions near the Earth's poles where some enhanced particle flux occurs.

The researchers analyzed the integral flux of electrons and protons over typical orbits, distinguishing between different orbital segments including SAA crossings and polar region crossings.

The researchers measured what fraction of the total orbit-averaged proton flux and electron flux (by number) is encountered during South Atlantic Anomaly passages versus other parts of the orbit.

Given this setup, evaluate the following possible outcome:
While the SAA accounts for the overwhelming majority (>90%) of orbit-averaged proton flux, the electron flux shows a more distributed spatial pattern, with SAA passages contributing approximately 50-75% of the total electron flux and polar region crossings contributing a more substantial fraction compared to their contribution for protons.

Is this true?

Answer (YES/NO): NO